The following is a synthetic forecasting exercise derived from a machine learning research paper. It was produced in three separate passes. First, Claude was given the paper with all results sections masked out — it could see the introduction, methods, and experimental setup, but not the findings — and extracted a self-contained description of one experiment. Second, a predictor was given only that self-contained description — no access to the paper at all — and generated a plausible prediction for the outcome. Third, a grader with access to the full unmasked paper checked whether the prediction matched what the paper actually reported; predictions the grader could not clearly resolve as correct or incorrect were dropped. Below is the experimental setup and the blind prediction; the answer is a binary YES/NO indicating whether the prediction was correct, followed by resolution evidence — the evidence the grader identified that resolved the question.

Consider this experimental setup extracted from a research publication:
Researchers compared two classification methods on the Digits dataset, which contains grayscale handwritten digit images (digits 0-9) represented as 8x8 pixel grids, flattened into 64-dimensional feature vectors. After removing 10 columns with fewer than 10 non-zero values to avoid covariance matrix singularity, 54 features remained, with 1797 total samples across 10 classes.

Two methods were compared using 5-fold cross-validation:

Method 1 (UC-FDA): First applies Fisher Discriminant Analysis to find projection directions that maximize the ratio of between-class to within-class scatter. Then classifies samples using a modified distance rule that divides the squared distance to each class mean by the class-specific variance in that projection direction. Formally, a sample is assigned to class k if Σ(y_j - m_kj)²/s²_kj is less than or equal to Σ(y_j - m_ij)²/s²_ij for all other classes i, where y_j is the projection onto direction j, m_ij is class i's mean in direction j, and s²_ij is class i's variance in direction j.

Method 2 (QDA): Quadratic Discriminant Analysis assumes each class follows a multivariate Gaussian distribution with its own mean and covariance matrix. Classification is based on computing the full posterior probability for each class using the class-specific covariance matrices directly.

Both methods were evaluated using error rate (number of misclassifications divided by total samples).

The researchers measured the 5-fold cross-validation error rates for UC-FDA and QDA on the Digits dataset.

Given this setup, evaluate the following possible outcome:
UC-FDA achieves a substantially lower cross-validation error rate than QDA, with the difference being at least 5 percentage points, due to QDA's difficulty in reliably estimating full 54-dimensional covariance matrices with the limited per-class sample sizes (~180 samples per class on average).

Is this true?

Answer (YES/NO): YES